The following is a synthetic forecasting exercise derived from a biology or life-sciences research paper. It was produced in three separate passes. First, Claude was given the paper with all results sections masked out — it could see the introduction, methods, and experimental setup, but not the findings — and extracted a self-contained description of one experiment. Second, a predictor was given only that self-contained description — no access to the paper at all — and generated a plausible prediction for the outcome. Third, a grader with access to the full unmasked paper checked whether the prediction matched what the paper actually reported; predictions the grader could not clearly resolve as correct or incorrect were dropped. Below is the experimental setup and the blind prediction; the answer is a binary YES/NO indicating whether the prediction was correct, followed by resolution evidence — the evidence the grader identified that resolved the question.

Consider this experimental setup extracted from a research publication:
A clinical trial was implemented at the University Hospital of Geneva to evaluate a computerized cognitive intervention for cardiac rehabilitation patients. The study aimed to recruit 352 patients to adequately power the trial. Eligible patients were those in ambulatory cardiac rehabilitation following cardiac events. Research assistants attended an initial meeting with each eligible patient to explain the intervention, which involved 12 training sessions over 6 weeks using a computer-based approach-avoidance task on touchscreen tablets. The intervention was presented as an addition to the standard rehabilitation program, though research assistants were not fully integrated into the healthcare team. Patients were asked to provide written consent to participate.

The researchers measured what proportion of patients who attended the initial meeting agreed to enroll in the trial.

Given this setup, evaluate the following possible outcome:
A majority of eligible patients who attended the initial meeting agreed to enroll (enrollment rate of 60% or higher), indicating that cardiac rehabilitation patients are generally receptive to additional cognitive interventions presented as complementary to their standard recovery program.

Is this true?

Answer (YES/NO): NO